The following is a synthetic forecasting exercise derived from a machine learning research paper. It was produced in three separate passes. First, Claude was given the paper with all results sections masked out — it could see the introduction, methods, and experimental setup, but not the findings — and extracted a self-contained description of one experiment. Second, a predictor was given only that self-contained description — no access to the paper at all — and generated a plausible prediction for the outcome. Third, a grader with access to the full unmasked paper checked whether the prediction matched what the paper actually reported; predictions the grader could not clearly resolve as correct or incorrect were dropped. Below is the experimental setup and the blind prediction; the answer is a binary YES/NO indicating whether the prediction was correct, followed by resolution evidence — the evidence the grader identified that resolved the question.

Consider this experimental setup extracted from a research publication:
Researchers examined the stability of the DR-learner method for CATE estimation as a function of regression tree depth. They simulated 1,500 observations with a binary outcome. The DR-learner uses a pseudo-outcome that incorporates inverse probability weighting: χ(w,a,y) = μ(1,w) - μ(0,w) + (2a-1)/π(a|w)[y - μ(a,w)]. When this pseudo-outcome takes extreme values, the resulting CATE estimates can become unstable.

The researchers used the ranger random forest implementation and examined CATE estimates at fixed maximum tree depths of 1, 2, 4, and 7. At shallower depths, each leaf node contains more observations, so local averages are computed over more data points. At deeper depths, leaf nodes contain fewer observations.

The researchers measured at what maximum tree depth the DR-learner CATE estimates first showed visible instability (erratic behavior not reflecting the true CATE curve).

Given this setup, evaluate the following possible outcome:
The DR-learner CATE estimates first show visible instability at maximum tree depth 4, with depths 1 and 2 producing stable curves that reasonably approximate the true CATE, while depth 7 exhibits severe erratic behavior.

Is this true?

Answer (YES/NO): NO